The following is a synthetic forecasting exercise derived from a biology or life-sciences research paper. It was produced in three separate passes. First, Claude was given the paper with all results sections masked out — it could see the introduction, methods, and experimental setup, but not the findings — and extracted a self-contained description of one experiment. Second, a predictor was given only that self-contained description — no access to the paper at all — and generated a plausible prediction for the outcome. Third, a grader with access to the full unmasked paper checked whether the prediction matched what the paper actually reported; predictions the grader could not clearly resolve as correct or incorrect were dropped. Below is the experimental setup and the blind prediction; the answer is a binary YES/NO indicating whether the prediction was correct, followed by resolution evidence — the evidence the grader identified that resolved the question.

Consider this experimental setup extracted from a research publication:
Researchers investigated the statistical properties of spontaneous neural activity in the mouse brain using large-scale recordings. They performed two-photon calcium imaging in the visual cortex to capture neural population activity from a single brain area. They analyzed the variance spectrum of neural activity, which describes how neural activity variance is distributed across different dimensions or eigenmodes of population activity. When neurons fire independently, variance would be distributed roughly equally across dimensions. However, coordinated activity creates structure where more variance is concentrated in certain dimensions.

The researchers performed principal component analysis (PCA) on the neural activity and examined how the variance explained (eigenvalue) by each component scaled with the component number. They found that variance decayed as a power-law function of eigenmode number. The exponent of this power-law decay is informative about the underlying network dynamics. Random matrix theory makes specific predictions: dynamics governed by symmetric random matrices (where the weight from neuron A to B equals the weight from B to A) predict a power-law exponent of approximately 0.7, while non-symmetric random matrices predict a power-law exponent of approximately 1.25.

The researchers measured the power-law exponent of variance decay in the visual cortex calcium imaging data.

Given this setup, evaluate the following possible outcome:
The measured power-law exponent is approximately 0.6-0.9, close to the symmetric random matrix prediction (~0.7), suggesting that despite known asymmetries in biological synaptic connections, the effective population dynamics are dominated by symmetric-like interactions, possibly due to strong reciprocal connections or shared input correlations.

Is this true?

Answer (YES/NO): YES